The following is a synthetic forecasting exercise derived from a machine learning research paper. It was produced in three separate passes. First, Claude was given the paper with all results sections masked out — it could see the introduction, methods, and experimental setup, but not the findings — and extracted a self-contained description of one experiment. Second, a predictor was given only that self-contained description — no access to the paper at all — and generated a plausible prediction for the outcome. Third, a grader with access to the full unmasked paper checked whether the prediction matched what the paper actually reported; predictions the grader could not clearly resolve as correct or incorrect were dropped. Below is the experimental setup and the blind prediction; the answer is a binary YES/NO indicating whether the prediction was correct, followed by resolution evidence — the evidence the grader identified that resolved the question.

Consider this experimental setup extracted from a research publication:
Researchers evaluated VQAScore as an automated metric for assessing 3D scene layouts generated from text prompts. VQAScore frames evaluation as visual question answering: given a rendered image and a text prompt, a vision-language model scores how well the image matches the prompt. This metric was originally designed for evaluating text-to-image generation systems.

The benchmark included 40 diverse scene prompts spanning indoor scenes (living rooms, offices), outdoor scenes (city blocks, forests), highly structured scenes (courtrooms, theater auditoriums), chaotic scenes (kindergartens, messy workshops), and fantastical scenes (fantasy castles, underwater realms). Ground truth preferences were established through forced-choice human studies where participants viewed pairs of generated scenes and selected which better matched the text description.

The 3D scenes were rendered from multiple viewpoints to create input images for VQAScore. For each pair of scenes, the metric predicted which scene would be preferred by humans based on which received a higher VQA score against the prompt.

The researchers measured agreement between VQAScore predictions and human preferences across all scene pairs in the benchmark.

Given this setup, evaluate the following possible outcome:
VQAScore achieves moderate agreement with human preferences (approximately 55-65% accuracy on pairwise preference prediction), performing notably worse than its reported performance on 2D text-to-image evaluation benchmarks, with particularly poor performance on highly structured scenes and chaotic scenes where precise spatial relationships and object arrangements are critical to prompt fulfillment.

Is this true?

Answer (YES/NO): NO